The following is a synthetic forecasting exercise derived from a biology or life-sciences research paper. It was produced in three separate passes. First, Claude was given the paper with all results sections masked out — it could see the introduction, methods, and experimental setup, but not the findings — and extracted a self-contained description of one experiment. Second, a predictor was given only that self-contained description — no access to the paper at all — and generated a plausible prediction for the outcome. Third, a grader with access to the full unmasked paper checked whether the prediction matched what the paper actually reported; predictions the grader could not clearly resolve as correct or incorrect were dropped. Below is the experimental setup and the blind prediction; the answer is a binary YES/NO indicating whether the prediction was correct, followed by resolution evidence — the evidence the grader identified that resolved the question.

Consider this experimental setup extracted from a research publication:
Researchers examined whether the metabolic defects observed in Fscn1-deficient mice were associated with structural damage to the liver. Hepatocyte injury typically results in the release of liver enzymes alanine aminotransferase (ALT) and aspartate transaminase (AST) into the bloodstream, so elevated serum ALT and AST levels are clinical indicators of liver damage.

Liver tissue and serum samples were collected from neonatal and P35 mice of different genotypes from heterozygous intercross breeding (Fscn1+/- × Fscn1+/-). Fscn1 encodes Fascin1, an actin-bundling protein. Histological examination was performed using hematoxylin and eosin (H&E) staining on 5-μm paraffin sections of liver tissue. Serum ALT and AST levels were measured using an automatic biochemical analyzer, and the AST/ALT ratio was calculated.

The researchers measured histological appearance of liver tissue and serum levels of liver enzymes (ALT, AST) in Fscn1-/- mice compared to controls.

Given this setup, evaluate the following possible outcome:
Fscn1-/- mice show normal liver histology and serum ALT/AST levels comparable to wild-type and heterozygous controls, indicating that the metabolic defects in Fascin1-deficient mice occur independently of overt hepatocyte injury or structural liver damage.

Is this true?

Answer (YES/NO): NO